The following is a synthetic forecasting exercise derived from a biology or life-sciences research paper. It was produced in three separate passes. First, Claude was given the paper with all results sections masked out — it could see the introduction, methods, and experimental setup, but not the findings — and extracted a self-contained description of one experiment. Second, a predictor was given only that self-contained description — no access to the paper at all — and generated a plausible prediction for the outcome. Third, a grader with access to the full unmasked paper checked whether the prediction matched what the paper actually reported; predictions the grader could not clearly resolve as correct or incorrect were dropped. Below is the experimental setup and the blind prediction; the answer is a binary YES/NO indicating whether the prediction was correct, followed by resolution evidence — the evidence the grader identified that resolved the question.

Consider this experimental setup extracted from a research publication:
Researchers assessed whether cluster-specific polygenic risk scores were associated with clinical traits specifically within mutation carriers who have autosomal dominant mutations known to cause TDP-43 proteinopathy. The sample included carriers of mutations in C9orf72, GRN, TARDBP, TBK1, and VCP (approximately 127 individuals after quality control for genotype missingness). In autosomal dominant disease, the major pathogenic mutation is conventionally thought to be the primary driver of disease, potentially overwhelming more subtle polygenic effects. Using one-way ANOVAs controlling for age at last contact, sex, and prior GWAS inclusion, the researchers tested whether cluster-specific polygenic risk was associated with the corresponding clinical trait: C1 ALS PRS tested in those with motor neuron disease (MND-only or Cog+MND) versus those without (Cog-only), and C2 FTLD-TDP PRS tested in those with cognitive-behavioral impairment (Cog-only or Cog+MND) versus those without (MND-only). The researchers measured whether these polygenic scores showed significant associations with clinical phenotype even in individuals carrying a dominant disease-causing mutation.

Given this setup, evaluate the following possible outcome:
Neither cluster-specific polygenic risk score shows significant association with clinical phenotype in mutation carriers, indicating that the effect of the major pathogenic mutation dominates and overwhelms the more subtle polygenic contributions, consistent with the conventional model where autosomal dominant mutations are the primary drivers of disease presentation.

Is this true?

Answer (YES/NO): NO